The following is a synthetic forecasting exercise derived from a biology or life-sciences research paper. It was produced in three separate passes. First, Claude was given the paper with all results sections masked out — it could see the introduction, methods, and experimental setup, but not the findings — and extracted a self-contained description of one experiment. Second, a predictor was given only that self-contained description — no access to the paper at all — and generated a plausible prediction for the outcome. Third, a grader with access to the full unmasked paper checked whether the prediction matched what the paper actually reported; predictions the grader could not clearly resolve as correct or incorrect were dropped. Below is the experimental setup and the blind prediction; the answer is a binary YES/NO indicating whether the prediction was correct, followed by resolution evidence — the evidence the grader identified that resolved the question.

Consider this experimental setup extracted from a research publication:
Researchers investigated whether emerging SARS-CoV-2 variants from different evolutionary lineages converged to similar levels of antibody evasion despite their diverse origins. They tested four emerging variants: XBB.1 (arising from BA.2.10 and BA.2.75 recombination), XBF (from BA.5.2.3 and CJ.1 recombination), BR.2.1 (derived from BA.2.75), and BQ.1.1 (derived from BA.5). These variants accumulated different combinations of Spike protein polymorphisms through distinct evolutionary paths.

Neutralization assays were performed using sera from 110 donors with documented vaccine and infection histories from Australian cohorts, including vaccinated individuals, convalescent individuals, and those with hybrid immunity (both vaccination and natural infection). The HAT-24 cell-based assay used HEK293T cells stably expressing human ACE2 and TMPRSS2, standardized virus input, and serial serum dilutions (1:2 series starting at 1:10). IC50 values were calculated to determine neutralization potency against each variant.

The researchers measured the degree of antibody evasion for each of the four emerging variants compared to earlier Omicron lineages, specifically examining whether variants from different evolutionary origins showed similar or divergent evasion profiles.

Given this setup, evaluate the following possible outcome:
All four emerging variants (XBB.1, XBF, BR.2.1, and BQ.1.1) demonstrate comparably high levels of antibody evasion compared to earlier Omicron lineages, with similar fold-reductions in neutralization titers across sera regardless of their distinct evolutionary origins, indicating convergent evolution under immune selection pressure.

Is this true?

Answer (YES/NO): YES